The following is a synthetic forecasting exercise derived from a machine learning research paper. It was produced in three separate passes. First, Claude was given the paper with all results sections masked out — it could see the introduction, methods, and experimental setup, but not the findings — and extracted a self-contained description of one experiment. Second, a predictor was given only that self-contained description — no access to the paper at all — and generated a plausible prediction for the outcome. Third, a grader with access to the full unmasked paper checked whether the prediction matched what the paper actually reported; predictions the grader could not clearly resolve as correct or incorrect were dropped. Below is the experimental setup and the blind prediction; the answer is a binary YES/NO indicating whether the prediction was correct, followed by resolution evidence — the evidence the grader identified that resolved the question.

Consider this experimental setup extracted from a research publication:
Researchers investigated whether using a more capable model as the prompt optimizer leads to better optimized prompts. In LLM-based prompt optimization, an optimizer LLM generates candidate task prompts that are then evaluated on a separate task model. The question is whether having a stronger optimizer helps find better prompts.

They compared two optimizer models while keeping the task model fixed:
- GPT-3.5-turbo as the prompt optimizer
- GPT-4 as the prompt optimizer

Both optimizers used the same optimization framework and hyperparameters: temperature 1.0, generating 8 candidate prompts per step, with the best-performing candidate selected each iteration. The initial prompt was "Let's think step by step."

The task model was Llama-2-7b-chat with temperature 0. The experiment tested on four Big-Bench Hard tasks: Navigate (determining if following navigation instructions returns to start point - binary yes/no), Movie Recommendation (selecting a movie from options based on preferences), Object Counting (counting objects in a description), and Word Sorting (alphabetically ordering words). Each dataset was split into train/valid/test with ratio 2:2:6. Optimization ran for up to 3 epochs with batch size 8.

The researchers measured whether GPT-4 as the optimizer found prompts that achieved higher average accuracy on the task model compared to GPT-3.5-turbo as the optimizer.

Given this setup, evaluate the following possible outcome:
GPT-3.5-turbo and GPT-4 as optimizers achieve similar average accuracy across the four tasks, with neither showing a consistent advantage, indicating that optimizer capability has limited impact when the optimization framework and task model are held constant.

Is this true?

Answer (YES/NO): NO